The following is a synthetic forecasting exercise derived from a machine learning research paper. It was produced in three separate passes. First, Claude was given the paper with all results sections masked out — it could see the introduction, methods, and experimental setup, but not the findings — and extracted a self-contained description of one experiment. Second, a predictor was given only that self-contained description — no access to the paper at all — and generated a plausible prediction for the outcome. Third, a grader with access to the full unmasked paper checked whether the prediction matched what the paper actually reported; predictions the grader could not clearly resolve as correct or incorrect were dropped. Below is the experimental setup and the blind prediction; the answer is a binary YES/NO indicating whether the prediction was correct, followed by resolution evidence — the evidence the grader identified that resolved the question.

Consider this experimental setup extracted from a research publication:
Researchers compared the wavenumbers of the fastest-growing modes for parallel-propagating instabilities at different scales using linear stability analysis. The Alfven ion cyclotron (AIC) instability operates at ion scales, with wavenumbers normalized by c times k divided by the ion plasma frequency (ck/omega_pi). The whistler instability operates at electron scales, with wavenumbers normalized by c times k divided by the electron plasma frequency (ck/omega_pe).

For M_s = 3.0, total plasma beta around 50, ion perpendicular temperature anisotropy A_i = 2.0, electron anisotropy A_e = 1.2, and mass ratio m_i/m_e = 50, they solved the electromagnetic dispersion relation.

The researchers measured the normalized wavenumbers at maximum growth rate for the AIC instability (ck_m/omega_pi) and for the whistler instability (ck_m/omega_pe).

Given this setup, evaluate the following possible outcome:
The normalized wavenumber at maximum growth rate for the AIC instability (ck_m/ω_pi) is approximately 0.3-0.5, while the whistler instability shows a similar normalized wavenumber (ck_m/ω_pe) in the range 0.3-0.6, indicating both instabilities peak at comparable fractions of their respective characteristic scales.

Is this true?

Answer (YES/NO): NO